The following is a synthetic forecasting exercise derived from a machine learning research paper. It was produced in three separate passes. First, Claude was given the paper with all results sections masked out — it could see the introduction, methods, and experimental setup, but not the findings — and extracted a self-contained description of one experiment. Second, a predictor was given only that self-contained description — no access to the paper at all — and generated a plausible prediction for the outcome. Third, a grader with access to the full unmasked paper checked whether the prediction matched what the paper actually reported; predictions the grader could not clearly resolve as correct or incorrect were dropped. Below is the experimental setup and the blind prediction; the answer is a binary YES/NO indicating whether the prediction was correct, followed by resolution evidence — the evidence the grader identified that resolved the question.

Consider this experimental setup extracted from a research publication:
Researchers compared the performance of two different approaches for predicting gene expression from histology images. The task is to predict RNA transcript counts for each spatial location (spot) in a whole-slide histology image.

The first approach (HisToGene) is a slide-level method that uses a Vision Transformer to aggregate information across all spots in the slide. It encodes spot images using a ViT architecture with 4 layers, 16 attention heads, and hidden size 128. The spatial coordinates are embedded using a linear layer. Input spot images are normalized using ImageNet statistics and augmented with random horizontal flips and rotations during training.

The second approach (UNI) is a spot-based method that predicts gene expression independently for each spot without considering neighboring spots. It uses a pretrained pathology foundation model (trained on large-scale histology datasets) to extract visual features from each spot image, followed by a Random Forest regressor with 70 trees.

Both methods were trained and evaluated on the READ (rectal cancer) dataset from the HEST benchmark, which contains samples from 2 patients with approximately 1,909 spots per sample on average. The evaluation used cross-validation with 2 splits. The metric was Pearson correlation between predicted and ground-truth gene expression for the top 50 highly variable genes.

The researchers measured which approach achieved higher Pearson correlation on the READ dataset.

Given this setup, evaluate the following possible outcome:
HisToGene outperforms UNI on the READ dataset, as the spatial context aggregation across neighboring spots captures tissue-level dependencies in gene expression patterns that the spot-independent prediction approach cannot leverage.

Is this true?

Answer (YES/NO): NO